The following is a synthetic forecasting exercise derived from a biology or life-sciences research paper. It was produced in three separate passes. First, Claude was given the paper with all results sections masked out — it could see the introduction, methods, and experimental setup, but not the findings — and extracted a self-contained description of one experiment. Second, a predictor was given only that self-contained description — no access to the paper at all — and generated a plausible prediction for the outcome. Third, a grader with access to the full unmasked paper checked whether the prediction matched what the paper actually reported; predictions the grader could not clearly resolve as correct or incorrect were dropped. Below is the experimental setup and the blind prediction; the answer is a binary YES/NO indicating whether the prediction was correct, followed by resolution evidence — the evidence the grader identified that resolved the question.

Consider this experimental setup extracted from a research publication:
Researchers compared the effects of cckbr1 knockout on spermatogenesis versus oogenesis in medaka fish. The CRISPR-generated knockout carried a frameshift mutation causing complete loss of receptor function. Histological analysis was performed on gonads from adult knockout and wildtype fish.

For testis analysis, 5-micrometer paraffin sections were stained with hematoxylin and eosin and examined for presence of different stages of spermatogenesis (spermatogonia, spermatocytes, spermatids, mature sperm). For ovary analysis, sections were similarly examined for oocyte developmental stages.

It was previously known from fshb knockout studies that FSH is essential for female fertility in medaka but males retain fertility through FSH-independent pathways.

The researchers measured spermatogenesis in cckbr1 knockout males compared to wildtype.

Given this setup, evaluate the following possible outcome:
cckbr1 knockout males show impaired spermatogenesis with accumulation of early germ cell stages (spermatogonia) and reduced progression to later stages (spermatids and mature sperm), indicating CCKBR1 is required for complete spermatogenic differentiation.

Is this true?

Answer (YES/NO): NO